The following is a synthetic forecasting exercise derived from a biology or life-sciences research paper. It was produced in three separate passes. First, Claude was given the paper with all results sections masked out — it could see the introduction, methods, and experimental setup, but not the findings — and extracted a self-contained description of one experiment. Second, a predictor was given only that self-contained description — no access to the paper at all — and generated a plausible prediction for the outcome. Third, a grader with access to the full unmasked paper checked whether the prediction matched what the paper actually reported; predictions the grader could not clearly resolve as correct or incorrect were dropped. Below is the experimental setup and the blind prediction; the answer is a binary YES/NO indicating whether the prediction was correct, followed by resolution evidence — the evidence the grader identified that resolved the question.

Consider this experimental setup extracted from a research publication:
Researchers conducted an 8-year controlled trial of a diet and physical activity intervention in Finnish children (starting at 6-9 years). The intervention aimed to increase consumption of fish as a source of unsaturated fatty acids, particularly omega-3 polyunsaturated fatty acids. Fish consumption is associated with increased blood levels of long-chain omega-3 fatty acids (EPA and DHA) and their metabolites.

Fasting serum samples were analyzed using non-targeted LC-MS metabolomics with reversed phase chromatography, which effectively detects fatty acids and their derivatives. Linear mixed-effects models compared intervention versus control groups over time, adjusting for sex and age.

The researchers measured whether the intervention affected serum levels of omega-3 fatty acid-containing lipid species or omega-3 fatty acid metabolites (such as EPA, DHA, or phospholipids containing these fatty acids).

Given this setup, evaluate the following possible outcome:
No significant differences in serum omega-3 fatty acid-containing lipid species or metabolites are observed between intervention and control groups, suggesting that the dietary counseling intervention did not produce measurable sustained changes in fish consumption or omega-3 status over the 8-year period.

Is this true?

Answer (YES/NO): NO